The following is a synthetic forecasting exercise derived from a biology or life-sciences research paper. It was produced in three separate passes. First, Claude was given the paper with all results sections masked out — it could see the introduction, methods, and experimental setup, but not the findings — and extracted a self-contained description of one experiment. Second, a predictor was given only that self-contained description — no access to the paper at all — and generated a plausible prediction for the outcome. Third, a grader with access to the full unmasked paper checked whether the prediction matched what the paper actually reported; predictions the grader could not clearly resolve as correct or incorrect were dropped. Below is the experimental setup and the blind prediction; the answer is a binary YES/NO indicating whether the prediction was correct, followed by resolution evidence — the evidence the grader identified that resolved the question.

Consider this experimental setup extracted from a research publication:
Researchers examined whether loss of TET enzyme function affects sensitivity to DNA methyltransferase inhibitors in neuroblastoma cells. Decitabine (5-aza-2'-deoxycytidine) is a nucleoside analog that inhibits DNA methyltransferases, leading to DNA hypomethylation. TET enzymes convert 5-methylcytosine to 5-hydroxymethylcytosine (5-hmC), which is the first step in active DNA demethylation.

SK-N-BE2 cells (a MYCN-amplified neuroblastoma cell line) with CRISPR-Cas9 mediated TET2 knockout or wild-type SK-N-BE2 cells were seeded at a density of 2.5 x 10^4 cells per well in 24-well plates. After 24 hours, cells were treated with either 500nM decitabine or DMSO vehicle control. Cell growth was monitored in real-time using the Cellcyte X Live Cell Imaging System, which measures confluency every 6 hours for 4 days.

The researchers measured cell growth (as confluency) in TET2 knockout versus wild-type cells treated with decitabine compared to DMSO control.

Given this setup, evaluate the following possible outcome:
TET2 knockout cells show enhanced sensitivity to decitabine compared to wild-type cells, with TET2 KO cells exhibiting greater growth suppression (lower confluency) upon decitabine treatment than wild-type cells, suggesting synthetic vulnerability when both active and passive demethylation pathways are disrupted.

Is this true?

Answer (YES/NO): YES